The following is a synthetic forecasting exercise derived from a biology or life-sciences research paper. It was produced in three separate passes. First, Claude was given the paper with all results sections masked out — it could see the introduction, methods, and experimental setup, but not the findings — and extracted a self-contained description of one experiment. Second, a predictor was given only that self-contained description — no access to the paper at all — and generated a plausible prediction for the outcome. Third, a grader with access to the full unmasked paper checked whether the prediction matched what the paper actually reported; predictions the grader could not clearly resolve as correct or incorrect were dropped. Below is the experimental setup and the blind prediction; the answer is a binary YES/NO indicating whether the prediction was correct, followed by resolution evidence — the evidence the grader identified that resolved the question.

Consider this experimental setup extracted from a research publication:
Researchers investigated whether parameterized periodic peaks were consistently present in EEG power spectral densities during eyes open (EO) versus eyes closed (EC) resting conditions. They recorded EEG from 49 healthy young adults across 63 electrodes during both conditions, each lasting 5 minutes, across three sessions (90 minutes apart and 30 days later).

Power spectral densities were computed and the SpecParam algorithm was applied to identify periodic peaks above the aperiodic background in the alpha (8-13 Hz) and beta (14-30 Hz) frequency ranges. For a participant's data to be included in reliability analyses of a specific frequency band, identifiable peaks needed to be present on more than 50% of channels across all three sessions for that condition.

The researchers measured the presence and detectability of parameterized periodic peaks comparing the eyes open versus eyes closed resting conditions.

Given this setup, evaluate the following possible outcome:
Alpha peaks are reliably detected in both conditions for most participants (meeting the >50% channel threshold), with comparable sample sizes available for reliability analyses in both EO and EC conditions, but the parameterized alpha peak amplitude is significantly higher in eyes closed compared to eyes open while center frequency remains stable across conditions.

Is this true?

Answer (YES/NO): NO